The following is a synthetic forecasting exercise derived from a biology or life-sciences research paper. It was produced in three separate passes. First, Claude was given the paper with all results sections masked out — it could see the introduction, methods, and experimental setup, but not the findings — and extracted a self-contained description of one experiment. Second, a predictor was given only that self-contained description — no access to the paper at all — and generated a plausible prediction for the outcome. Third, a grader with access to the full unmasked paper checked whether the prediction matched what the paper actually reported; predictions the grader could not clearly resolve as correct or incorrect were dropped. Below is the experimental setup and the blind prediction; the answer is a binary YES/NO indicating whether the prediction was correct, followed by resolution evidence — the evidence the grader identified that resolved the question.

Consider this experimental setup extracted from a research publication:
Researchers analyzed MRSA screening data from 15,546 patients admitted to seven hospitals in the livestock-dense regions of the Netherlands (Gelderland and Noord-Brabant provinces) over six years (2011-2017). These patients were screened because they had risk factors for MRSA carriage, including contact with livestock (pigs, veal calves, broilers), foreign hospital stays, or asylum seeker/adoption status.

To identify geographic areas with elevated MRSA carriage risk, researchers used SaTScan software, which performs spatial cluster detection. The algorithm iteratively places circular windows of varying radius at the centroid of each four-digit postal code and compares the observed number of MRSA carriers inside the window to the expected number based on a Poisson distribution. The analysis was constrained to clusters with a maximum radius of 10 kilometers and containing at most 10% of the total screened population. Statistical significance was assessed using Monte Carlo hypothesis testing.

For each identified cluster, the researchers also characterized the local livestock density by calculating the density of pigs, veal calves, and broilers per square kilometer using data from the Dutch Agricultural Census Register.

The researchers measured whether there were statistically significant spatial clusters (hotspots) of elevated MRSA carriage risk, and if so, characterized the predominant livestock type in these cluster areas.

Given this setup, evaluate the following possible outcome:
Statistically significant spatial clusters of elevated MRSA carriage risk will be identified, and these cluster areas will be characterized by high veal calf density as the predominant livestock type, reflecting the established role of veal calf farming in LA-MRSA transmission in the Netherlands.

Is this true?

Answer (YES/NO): NO